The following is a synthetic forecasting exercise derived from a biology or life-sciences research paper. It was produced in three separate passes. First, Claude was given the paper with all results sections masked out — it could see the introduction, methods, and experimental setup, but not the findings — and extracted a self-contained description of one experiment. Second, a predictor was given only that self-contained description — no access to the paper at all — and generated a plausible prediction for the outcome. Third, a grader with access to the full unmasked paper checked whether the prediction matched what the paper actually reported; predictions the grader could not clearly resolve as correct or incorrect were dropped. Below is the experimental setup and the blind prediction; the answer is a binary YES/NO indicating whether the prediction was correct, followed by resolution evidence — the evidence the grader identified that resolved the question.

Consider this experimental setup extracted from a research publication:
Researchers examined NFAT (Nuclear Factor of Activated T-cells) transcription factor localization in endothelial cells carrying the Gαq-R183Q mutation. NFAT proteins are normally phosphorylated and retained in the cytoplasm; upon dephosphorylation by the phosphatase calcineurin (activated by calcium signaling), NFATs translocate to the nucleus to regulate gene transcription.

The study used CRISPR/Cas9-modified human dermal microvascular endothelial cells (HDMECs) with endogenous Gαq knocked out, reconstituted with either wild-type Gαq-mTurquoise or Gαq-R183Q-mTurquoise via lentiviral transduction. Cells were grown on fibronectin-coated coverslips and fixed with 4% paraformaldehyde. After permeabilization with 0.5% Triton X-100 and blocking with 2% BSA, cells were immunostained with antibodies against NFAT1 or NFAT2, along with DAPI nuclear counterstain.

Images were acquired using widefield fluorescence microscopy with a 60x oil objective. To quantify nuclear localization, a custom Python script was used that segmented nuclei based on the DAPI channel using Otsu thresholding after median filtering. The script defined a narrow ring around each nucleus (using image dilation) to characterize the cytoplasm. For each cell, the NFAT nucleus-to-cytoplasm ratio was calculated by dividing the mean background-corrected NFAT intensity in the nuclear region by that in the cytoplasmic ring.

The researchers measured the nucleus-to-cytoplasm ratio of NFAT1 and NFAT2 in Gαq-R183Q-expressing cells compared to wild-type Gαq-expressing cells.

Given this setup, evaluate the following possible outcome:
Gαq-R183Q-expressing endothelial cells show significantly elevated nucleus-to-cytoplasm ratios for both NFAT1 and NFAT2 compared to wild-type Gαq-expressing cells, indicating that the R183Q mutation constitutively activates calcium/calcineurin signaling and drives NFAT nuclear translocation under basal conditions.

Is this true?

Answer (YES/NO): NO